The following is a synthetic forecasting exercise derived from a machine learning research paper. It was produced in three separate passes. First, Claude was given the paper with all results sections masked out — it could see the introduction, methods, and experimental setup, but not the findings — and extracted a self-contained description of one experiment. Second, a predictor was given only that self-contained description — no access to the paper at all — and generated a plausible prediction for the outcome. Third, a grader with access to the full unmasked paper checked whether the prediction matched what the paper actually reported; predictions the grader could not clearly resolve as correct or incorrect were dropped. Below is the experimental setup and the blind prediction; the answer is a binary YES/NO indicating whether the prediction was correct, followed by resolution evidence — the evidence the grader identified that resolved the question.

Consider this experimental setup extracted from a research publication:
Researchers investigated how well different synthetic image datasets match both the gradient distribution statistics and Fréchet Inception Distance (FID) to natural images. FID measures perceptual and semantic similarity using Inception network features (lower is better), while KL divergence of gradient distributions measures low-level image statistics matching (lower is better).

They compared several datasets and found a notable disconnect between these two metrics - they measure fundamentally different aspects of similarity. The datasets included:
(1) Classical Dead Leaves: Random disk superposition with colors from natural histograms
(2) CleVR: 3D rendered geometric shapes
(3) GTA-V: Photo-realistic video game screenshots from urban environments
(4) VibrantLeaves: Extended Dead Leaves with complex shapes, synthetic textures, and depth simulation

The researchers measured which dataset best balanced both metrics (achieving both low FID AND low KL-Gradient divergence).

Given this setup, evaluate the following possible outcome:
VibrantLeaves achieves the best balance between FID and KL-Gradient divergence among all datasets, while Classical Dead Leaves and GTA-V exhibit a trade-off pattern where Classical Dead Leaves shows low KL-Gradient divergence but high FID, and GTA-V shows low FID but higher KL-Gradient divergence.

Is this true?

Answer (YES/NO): NO